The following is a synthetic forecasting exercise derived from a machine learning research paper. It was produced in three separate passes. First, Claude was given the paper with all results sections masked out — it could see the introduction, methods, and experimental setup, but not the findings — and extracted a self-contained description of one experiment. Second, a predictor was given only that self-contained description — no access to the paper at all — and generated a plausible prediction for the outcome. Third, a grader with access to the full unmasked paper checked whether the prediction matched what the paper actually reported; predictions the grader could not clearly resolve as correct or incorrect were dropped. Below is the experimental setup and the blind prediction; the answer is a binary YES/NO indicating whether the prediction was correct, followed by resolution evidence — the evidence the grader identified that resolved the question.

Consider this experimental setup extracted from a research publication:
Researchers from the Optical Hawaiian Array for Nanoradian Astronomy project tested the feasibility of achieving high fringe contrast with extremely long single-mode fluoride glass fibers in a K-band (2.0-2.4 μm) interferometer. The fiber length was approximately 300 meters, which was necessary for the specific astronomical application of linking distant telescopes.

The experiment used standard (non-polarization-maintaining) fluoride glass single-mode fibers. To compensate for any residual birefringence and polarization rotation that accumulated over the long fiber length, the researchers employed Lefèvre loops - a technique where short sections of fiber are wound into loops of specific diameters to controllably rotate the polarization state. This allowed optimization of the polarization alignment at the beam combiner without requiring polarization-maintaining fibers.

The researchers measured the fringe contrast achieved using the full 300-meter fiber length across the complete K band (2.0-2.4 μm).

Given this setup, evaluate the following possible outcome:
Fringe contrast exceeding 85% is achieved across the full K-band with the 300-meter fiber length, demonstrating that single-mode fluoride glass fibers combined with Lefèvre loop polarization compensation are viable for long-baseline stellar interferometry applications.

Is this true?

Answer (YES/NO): YES